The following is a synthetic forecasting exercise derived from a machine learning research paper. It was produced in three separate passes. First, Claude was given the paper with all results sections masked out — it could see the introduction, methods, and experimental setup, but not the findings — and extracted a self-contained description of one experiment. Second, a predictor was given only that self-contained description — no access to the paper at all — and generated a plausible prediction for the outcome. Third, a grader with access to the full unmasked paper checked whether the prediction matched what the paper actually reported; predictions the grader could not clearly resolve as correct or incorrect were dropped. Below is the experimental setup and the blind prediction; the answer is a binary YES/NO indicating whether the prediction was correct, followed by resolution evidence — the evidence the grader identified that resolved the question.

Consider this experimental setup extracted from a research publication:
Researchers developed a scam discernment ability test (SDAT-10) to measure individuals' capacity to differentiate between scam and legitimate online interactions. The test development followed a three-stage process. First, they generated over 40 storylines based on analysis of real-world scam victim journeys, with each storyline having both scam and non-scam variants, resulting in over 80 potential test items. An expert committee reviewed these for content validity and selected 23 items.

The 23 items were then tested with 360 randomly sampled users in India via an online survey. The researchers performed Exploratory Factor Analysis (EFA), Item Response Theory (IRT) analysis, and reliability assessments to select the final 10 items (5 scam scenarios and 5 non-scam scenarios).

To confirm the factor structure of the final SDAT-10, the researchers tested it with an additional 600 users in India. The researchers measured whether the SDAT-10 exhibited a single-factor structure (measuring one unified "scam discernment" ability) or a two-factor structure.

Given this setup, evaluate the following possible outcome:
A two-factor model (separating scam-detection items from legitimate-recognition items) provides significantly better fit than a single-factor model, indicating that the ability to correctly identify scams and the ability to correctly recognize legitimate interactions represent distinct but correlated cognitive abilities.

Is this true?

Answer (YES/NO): YES